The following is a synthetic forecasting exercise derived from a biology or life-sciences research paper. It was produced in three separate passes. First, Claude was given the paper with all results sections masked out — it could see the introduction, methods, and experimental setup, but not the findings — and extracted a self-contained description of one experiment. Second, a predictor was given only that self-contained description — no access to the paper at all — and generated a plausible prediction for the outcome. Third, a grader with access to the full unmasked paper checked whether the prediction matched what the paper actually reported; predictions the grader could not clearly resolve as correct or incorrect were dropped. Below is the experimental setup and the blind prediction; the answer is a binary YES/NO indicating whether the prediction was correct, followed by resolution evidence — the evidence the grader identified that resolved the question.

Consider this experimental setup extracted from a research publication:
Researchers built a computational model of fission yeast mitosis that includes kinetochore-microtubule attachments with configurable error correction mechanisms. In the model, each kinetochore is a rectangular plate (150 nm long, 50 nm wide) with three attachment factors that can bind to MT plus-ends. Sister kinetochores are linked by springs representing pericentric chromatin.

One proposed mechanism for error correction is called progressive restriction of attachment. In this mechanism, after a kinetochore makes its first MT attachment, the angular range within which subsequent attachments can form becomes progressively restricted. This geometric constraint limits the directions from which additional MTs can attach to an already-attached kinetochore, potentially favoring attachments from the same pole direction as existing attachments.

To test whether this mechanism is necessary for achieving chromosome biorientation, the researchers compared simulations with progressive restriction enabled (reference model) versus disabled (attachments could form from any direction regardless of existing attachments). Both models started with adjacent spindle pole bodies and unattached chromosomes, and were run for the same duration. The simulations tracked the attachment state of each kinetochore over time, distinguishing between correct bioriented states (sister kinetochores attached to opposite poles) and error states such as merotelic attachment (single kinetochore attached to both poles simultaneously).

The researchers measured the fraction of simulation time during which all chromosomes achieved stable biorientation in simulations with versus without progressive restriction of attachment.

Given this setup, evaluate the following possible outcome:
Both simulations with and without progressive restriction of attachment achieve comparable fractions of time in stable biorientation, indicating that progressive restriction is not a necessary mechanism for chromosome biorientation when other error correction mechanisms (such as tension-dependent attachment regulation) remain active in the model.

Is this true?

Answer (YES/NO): NO